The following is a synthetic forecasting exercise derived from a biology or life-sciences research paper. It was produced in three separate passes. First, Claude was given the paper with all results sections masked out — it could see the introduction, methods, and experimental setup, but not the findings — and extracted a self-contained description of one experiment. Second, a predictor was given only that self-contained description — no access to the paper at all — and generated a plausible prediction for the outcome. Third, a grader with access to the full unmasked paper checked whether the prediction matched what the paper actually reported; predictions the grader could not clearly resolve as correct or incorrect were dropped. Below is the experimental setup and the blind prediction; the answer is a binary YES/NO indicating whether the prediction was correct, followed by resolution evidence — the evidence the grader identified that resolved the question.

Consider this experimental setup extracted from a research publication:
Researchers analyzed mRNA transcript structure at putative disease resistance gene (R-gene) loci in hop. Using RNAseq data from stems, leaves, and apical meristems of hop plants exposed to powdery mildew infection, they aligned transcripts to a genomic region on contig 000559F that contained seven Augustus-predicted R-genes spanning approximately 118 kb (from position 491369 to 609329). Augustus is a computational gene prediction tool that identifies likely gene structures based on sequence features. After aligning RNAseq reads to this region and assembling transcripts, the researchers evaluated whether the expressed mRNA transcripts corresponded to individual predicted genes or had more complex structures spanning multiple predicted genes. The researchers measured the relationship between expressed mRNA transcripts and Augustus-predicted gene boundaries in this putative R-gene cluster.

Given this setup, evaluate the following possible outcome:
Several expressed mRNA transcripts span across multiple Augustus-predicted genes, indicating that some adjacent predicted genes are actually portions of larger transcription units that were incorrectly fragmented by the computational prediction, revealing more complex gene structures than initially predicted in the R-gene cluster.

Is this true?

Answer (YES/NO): YES